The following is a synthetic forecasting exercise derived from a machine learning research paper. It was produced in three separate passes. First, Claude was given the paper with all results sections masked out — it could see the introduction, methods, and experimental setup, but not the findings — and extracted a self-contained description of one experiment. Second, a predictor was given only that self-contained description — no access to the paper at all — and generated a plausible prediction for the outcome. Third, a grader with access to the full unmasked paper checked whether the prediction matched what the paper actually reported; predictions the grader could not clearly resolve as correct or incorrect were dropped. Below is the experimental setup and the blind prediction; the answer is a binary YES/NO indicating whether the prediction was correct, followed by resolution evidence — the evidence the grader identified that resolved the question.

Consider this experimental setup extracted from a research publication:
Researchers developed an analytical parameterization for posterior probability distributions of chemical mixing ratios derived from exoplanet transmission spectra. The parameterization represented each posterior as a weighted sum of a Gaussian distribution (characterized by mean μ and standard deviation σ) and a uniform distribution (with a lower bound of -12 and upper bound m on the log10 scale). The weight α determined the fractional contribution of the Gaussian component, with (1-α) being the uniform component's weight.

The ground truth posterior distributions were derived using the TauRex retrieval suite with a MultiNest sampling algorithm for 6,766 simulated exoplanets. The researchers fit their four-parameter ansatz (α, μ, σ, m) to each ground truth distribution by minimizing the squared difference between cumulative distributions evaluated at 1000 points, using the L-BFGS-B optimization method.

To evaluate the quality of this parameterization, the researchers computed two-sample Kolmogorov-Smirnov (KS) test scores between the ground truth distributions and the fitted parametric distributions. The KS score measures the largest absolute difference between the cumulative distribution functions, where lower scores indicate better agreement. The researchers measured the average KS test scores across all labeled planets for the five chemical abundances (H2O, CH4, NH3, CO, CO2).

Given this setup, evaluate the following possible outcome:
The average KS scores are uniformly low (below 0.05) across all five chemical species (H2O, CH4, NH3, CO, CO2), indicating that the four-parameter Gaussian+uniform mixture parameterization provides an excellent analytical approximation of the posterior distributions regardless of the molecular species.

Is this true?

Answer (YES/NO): YES